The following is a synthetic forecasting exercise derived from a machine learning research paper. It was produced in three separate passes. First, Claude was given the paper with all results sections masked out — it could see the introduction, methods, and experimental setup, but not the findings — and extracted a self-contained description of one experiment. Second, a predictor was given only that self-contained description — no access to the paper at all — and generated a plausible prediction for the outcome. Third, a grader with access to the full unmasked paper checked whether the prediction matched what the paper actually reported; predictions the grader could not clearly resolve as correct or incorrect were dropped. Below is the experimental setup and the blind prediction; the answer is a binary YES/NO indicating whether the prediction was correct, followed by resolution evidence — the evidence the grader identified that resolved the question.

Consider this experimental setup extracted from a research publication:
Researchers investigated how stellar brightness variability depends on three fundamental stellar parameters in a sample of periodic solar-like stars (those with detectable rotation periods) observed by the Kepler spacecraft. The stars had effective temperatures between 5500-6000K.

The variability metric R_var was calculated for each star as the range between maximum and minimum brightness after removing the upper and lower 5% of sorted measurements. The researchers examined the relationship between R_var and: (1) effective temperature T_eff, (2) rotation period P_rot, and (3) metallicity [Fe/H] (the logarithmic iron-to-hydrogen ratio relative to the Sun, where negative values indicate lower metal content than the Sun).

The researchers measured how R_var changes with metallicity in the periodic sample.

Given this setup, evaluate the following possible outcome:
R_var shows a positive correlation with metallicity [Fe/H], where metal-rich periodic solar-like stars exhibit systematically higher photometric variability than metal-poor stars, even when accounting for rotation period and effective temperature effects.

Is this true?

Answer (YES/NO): YES